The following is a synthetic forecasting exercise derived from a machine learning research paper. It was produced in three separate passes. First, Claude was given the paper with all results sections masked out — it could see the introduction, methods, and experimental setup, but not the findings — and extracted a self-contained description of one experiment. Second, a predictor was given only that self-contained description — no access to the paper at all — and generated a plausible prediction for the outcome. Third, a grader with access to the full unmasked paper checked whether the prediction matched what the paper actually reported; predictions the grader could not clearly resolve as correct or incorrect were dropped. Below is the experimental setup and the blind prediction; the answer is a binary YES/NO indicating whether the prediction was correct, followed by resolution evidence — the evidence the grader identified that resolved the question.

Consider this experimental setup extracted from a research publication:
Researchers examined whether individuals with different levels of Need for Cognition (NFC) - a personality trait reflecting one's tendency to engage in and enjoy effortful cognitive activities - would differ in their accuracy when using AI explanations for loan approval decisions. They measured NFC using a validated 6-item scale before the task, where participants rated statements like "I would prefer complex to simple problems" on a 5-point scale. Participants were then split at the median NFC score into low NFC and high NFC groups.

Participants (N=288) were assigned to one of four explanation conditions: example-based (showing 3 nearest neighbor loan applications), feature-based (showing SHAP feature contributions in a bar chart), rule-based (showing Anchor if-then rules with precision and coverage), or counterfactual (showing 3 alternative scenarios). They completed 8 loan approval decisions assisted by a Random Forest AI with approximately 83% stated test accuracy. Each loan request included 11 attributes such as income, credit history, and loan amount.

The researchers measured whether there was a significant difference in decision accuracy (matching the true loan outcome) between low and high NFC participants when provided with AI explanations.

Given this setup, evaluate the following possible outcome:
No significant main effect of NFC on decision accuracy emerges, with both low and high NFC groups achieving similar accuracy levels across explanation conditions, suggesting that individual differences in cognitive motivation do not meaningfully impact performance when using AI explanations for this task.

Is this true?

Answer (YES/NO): YES